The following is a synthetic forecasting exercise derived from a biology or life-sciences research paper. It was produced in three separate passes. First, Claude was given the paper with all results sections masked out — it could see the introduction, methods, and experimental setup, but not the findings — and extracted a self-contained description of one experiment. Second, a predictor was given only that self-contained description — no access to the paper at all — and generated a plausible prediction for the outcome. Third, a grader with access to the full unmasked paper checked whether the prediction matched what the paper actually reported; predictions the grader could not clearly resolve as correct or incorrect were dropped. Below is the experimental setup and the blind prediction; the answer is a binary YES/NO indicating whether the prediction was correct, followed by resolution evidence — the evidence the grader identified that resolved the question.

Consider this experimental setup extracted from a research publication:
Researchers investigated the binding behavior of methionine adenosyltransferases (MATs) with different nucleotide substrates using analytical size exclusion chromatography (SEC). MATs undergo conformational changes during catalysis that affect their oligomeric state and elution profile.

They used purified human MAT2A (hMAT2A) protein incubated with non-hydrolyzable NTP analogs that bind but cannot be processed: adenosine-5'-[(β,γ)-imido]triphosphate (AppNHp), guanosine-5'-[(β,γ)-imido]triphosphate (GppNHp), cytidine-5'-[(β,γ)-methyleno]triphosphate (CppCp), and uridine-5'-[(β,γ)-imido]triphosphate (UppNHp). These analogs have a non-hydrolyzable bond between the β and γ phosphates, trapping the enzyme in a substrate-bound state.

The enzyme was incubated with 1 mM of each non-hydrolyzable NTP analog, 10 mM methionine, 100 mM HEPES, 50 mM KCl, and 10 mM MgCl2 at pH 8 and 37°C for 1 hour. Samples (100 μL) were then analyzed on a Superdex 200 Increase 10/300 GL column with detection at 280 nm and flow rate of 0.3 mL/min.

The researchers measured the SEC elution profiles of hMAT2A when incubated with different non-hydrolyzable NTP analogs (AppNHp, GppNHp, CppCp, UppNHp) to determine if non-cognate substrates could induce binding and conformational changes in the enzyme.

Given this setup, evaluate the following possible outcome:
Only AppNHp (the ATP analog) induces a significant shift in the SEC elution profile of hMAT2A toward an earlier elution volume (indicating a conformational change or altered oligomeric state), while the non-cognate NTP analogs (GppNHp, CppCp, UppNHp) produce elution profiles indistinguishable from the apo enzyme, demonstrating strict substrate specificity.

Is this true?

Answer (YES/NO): NO